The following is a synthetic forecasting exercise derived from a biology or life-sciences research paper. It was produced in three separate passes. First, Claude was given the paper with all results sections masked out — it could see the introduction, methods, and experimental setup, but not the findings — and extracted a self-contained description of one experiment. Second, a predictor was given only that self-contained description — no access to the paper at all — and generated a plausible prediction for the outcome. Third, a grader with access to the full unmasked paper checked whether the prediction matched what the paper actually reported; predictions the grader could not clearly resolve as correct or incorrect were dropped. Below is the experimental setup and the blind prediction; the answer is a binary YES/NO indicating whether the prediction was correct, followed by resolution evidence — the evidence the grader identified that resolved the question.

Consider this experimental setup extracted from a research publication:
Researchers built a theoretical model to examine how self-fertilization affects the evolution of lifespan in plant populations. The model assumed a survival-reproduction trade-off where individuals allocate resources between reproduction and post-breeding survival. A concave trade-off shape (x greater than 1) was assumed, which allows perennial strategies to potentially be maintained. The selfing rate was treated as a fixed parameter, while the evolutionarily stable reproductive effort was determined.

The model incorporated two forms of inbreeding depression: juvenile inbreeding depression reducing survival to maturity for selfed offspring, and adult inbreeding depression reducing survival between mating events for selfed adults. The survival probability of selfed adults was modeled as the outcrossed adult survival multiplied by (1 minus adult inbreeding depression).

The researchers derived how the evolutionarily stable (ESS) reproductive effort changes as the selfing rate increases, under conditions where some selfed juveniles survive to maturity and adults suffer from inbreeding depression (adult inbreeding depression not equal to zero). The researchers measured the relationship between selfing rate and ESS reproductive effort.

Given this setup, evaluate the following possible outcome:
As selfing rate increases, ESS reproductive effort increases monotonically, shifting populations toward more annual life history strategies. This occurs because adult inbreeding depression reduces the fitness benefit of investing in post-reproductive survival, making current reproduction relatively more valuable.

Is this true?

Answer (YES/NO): YES